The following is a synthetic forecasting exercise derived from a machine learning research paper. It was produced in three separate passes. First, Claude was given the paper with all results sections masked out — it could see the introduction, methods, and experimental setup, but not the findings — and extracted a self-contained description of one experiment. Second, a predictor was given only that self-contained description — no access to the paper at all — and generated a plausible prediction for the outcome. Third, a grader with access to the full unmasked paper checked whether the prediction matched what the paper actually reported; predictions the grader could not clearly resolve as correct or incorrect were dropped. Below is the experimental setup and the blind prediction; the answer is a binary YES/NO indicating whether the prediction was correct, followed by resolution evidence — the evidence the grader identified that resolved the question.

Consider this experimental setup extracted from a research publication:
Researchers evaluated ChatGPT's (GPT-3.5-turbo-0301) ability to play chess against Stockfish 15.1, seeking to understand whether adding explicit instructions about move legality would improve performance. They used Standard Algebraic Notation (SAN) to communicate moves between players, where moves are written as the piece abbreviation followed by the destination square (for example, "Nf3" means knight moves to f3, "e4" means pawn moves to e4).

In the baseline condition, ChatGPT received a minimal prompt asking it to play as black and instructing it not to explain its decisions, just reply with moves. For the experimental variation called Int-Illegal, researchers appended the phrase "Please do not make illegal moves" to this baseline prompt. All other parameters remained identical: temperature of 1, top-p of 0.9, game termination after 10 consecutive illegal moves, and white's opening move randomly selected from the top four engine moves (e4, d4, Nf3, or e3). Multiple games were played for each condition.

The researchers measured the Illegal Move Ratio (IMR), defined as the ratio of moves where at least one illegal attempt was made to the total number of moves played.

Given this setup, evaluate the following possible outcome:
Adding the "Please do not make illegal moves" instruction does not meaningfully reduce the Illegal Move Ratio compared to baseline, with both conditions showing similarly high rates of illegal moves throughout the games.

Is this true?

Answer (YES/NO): YES